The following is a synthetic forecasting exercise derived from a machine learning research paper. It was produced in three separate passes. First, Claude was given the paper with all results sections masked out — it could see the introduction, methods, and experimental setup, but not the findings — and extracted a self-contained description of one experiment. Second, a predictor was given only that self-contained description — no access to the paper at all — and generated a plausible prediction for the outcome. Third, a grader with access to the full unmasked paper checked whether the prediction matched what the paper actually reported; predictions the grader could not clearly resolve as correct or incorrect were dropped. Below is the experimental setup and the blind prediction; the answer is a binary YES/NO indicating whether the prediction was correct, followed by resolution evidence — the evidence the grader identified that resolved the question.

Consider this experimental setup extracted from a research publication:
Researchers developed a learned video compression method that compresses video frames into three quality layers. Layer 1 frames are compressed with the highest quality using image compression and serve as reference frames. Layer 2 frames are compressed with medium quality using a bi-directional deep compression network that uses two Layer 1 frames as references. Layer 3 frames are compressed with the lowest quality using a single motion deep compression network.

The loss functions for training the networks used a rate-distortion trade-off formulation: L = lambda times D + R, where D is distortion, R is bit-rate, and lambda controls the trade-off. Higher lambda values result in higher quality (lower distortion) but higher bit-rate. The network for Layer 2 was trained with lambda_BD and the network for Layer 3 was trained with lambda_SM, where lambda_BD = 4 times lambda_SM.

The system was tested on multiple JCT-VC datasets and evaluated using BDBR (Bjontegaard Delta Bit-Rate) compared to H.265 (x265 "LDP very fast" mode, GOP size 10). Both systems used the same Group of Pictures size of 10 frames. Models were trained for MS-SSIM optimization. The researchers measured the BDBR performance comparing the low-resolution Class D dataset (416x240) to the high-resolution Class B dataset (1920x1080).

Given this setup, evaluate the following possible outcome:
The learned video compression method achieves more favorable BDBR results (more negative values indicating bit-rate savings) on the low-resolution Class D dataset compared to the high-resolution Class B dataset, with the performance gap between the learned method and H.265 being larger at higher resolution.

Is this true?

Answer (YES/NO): NO